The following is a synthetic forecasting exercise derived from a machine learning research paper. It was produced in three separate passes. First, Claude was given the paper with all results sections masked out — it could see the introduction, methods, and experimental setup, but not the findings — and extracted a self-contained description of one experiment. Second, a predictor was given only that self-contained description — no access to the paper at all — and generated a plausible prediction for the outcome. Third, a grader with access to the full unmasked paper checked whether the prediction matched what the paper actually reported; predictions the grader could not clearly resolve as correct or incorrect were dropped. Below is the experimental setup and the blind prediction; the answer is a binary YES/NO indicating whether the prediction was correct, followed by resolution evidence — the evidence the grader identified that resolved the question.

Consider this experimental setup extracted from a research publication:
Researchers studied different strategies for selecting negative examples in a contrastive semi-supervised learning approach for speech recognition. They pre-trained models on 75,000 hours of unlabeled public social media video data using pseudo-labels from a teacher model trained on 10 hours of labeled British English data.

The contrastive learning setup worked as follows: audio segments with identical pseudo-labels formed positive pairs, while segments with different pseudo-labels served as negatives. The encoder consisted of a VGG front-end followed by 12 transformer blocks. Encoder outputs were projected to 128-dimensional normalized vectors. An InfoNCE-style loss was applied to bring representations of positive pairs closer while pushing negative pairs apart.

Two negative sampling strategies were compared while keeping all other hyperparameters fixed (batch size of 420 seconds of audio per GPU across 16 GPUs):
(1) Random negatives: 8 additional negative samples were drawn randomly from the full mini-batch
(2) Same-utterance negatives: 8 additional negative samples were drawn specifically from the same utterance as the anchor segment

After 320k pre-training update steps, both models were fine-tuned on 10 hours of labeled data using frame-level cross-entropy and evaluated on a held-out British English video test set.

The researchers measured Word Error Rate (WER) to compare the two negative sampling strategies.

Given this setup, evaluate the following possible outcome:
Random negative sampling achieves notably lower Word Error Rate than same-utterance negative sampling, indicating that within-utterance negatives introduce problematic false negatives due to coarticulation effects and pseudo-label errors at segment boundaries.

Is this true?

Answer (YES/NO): NO